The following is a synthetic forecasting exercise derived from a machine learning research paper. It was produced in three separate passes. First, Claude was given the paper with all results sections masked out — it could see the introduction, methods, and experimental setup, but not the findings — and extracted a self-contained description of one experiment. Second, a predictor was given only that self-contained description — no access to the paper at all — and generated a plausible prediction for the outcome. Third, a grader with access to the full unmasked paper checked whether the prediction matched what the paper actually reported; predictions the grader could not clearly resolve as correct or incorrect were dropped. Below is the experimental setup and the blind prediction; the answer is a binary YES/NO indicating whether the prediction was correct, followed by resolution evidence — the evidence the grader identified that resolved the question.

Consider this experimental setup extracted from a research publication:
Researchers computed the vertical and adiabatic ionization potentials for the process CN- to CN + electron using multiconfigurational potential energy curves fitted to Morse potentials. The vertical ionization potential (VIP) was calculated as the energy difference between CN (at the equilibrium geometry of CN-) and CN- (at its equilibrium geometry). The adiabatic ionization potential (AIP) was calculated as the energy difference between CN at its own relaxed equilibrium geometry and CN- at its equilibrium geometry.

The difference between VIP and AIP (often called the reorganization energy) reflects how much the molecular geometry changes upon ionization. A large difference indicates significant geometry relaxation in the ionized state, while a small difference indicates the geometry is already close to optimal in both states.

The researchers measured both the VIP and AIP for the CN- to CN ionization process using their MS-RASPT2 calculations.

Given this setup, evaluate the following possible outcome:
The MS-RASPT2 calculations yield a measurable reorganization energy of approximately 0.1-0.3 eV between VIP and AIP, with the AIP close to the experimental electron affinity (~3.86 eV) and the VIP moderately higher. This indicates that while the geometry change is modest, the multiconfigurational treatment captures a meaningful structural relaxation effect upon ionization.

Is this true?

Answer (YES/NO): NO